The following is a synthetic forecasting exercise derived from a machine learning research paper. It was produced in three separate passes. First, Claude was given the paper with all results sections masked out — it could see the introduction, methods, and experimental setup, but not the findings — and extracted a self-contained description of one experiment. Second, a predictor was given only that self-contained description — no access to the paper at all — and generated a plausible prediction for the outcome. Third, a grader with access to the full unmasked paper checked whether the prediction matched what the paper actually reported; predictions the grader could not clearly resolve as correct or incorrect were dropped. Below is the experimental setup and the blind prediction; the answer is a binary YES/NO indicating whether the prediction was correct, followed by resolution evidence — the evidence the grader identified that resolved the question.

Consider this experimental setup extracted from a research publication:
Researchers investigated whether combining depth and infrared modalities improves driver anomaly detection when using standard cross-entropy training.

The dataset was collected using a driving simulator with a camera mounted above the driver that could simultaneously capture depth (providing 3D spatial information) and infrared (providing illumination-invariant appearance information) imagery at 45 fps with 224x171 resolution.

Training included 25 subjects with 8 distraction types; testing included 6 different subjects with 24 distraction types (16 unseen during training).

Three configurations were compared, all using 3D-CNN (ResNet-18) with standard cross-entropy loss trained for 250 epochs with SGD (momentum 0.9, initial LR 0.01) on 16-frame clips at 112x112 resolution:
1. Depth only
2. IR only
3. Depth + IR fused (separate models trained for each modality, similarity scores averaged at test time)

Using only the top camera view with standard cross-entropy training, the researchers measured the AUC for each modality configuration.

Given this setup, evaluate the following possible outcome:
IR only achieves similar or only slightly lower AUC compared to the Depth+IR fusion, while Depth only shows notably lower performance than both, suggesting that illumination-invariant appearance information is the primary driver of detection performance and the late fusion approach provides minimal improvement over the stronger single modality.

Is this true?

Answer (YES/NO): NO